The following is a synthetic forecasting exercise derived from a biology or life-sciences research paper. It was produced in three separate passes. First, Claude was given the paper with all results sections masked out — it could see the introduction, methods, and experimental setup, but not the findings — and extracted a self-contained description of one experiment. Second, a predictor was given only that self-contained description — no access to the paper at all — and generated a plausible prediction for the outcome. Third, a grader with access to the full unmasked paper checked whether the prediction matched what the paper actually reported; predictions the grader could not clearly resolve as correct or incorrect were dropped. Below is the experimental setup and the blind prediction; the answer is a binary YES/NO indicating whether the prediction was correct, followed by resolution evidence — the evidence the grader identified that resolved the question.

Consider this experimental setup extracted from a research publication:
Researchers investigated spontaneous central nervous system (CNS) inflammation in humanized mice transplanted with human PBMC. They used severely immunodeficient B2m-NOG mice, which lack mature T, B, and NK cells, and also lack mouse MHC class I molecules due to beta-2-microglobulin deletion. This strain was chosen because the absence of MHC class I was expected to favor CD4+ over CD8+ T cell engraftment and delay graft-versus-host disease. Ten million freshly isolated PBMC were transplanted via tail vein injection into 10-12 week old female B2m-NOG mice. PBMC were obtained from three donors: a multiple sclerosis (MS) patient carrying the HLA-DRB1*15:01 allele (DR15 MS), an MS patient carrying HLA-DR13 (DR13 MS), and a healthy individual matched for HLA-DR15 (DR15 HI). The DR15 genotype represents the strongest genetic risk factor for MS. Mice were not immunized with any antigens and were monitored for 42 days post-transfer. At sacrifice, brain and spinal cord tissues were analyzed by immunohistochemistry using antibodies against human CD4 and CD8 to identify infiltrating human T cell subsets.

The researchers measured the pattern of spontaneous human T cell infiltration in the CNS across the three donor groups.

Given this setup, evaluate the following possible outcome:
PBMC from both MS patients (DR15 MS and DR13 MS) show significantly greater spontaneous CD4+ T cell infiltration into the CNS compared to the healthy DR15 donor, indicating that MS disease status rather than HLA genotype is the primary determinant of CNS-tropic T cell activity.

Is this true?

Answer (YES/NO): NO